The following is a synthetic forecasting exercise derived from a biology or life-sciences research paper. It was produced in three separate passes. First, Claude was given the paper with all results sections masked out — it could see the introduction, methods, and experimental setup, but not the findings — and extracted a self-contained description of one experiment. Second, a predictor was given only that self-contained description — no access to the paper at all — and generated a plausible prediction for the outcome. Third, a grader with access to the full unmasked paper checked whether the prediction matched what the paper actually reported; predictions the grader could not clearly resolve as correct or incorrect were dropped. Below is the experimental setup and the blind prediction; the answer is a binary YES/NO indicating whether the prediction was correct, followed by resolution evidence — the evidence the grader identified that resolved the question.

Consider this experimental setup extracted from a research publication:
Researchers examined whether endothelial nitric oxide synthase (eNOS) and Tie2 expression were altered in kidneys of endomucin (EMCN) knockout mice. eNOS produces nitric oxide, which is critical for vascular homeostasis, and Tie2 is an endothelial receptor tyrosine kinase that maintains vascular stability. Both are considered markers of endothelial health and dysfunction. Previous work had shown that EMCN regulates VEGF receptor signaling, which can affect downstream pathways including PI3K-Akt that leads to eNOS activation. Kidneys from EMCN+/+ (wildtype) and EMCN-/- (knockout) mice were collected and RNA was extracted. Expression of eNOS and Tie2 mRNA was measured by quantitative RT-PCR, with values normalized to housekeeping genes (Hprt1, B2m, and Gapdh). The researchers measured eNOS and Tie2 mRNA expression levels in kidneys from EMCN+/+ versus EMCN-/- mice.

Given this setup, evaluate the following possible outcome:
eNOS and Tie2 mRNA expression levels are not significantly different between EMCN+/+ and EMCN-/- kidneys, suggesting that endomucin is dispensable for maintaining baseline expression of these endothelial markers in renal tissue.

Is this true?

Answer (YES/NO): NO